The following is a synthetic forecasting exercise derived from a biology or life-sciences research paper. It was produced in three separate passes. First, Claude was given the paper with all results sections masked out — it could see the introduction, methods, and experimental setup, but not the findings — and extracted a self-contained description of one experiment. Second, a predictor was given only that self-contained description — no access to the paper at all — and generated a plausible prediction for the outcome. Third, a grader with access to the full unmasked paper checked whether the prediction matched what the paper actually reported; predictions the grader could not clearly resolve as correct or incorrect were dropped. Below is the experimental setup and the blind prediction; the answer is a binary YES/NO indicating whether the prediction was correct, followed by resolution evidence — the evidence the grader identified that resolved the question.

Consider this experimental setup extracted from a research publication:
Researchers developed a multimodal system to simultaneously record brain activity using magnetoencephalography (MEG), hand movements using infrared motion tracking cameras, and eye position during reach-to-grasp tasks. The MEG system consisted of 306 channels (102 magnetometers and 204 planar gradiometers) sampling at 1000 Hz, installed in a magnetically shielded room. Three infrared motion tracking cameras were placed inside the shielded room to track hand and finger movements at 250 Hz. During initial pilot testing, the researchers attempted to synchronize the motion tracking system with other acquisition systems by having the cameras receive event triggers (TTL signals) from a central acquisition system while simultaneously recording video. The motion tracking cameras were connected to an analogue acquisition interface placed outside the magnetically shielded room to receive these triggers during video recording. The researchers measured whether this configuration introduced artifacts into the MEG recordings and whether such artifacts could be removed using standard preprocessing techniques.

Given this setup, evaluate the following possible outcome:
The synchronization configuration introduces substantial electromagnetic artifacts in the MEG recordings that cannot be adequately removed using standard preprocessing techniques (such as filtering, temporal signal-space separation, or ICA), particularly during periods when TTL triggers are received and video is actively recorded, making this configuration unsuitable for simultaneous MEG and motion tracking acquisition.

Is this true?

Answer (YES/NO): YES